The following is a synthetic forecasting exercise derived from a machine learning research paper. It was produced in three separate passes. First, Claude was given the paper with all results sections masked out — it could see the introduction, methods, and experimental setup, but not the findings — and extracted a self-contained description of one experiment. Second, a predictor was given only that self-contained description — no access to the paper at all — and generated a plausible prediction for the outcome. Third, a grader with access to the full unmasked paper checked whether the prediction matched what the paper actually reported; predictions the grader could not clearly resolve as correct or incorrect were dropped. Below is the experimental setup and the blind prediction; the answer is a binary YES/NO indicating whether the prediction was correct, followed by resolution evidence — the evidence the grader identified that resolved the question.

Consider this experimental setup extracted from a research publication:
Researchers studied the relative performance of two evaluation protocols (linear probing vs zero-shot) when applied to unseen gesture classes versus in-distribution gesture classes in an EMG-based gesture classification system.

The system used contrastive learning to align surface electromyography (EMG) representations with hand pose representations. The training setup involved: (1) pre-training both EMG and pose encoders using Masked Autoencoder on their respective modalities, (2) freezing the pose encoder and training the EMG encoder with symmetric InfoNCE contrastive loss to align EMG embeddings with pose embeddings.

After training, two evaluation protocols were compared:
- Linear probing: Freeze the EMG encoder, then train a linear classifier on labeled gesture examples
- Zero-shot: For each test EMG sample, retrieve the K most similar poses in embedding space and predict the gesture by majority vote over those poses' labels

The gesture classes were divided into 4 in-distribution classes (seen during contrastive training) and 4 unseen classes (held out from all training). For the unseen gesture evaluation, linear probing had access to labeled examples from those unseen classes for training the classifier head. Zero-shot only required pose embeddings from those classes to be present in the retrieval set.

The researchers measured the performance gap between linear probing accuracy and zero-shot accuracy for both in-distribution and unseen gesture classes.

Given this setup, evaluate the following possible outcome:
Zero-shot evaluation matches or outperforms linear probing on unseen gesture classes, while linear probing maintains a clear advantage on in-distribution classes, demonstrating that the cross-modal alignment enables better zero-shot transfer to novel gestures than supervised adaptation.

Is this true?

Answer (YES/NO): NO